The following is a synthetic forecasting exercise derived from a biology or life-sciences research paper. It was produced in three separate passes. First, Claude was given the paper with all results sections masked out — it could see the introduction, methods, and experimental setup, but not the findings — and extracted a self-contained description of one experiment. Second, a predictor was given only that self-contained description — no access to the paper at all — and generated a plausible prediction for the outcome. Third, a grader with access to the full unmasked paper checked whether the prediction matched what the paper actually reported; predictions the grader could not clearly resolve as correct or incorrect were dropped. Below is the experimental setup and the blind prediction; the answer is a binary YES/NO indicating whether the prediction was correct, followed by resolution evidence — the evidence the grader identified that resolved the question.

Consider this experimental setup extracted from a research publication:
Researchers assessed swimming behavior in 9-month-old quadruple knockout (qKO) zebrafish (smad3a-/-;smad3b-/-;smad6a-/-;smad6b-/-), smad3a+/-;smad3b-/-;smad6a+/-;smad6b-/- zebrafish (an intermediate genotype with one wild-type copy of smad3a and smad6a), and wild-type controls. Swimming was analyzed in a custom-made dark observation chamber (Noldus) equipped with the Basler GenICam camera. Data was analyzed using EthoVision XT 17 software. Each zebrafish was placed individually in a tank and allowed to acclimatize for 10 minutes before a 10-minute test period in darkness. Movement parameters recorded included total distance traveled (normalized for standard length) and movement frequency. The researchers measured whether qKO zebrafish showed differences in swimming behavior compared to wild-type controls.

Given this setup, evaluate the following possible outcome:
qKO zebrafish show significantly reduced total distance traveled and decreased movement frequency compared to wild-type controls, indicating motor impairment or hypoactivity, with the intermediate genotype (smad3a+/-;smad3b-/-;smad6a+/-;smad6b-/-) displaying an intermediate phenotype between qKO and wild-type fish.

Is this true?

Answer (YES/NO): NO